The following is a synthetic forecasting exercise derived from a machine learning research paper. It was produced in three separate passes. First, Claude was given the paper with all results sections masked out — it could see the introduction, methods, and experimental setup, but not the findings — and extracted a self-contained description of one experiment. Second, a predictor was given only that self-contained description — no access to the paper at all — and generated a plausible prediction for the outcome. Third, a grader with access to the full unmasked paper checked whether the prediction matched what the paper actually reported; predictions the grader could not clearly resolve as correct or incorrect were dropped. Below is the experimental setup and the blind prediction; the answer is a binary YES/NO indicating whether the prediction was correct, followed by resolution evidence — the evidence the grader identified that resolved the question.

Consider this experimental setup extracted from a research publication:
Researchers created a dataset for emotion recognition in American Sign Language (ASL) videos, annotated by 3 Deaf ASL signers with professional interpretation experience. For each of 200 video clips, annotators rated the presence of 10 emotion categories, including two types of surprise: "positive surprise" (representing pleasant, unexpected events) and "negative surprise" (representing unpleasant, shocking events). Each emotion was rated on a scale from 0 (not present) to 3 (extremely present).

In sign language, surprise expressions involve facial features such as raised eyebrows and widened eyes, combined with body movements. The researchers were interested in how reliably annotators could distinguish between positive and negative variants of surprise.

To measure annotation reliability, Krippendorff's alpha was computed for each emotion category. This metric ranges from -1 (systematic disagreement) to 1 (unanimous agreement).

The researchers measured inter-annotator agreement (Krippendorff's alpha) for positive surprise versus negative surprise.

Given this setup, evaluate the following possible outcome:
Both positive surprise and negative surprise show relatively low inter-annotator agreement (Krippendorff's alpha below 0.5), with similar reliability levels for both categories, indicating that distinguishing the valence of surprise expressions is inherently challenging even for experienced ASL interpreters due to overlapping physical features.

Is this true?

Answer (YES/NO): NO